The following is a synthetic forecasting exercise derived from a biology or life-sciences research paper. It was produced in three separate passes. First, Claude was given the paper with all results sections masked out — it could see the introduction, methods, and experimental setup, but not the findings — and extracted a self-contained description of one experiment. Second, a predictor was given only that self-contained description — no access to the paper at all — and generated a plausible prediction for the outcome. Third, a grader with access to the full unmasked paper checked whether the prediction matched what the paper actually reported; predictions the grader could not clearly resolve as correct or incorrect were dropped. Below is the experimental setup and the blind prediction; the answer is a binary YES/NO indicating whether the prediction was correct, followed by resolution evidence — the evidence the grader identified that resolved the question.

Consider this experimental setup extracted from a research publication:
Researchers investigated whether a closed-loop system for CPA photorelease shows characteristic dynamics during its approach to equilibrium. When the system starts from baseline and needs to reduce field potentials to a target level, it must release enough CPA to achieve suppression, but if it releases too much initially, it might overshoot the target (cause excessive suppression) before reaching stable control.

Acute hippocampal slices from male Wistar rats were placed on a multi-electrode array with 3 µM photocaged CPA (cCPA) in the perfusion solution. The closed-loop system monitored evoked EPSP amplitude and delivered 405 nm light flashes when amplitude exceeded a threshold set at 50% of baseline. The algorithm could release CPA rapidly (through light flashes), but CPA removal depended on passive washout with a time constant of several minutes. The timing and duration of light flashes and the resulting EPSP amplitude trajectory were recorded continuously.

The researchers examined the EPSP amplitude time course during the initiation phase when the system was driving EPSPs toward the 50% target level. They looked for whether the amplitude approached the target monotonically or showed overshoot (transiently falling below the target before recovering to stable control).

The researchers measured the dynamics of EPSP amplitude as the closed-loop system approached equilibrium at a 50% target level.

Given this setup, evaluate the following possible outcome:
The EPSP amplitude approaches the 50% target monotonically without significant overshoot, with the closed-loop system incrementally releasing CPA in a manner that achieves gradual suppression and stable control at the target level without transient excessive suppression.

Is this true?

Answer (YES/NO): NO